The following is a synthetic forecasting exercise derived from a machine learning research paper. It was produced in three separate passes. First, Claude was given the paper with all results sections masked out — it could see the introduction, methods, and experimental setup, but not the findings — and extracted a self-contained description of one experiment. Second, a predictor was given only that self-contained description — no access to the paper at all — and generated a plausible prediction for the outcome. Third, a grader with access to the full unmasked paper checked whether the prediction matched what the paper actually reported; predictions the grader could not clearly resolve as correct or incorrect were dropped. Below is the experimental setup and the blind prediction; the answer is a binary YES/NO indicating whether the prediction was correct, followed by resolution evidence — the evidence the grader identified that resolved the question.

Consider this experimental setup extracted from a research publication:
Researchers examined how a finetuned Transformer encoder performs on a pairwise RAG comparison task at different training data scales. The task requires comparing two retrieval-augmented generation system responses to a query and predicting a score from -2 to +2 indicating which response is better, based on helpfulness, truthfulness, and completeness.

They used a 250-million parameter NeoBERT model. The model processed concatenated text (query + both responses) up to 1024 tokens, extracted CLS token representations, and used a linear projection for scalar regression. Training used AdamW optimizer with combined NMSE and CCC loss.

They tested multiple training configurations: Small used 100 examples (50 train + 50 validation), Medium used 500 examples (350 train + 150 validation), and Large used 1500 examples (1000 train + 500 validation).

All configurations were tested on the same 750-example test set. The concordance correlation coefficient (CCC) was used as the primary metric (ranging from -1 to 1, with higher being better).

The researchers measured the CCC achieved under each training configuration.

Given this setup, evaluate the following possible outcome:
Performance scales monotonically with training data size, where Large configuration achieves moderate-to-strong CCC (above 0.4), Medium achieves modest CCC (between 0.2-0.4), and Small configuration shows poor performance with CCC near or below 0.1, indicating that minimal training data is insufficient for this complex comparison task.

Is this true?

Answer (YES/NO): NO